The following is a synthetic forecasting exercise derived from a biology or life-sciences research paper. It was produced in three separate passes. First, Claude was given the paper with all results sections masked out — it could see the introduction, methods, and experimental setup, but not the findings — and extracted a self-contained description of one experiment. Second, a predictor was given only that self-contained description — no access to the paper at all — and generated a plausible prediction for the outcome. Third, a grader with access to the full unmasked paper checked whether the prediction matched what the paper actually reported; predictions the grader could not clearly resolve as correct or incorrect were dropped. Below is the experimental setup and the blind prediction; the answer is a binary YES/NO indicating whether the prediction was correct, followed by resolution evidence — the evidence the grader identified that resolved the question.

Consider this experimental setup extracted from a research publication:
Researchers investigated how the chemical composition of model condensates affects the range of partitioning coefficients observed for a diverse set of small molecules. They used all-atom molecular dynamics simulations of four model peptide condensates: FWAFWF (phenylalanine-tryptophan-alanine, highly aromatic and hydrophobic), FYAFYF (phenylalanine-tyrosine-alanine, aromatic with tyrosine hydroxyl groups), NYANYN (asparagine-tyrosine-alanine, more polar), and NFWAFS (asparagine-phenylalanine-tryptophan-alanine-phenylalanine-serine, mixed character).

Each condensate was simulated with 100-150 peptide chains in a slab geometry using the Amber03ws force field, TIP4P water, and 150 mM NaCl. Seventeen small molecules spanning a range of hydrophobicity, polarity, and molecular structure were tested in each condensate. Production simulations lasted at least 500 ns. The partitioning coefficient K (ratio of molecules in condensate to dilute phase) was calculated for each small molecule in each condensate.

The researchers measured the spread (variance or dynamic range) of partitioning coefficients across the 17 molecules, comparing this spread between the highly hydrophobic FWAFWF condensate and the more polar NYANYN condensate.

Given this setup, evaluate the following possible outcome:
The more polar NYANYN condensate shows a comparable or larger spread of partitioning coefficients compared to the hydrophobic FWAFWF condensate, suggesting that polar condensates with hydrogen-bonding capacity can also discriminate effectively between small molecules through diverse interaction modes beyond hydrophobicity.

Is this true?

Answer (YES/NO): NO